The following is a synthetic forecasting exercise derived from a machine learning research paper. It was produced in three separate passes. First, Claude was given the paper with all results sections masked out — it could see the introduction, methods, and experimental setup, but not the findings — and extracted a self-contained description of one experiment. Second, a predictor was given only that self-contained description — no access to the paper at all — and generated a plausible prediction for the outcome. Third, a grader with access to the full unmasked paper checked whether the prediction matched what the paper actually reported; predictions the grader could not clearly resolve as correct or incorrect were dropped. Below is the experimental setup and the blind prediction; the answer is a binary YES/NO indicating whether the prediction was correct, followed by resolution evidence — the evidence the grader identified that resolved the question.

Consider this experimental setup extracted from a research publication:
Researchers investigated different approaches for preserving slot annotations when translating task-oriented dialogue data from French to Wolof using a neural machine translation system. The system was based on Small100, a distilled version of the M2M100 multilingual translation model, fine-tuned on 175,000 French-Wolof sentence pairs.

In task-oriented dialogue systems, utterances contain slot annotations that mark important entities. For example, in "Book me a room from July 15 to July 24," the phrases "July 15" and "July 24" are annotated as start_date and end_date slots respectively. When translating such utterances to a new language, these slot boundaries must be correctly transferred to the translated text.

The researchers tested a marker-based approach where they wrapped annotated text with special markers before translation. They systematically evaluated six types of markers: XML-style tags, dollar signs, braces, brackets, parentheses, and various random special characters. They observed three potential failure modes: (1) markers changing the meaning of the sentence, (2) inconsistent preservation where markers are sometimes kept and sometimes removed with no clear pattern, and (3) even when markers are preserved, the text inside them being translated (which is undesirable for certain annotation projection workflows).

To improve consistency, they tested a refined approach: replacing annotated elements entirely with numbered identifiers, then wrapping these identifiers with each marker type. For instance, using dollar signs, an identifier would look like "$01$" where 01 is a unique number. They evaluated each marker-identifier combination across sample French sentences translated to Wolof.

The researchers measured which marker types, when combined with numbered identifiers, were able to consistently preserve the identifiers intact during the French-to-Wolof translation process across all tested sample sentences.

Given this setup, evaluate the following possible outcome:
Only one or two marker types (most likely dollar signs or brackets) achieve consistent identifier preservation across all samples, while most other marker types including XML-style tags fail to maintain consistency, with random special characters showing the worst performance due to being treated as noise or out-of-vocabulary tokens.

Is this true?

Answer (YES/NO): NO